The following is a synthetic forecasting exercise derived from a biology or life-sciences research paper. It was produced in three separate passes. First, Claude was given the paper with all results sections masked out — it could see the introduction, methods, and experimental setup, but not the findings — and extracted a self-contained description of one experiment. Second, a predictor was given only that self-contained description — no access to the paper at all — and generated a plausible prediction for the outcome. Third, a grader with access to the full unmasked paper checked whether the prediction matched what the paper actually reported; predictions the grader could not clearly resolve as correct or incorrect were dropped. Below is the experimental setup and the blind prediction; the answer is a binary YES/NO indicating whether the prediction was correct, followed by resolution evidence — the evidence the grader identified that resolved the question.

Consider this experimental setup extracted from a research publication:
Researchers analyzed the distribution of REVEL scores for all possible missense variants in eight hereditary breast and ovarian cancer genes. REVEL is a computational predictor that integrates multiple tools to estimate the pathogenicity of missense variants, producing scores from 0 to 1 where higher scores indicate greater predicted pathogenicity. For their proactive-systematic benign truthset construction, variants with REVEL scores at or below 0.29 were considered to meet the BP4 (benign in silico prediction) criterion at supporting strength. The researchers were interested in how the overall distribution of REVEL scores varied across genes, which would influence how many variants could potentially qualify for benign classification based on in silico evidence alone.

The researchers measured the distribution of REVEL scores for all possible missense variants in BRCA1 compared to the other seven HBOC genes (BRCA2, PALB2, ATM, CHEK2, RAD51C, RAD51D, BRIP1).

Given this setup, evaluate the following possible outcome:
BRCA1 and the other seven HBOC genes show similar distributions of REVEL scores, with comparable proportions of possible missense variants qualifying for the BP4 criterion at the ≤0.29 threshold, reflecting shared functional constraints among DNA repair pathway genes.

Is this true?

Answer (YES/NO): NO